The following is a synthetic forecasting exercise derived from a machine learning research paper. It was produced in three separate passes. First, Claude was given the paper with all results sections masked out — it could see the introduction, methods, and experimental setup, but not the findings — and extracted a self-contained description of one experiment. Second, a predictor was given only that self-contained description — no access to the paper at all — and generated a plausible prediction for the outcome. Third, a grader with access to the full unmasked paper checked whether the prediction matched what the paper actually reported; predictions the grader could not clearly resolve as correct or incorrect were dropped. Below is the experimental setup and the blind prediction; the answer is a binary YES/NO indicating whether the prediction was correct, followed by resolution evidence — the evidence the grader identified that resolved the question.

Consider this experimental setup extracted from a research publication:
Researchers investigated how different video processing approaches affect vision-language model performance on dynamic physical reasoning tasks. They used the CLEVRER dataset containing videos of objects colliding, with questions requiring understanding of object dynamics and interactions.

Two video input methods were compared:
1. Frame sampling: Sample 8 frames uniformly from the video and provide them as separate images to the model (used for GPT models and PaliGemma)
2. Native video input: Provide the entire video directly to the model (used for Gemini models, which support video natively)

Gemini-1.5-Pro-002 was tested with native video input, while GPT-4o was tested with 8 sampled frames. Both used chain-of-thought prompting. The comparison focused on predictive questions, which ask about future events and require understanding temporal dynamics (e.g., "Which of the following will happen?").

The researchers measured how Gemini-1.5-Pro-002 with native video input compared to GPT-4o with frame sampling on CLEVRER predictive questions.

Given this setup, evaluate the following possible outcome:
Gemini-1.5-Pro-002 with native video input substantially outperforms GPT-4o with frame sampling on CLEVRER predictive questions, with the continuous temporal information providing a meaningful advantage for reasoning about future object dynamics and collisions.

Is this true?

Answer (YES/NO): NO